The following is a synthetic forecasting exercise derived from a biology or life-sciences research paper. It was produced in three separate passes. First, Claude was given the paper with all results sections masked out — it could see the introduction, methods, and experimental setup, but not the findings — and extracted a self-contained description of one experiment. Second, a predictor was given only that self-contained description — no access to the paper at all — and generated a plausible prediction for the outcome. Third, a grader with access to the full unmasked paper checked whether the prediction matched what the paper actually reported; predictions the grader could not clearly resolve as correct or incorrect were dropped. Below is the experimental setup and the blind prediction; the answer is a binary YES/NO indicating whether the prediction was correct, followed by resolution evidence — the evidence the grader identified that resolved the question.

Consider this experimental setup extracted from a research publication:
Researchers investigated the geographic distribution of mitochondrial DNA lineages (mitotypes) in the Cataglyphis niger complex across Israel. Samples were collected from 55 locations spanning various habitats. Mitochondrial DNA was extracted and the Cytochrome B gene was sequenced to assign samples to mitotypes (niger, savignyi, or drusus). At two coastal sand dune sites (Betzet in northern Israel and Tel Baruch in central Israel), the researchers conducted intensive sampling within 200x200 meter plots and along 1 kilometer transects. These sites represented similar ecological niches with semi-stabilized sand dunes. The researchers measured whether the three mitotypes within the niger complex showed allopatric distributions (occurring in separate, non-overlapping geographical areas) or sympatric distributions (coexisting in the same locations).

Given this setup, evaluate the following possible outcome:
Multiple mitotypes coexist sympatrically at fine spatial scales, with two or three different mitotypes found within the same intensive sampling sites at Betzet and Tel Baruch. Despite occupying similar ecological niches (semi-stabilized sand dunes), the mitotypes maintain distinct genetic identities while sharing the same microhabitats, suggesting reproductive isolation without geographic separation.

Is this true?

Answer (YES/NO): NO